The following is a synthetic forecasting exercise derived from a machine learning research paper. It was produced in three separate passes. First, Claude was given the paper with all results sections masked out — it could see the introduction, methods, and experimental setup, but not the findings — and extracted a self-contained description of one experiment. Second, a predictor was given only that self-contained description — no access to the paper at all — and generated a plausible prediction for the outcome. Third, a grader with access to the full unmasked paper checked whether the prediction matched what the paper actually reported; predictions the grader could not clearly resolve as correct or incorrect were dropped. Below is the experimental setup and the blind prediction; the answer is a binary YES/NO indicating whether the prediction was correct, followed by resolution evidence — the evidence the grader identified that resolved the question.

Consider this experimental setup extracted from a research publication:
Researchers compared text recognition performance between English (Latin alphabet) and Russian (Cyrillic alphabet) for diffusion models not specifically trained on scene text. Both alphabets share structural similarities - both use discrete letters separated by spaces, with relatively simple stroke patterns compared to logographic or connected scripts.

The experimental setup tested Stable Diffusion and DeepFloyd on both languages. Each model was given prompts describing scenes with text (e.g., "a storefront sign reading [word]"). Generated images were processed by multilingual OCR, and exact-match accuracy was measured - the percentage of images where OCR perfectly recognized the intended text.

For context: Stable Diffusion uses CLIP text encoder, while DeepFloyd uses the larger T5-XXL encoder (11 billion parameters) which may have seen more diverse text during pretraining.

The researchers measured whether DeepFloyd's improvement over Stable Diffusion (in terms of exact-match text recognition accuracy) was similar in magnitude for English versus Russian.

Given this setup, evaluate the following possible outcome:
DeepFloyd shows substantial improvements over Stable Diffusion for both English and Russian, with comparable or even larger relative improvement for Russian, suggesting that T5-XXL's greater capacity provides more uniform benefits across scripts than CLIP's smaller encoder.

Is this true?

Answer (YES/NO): NO